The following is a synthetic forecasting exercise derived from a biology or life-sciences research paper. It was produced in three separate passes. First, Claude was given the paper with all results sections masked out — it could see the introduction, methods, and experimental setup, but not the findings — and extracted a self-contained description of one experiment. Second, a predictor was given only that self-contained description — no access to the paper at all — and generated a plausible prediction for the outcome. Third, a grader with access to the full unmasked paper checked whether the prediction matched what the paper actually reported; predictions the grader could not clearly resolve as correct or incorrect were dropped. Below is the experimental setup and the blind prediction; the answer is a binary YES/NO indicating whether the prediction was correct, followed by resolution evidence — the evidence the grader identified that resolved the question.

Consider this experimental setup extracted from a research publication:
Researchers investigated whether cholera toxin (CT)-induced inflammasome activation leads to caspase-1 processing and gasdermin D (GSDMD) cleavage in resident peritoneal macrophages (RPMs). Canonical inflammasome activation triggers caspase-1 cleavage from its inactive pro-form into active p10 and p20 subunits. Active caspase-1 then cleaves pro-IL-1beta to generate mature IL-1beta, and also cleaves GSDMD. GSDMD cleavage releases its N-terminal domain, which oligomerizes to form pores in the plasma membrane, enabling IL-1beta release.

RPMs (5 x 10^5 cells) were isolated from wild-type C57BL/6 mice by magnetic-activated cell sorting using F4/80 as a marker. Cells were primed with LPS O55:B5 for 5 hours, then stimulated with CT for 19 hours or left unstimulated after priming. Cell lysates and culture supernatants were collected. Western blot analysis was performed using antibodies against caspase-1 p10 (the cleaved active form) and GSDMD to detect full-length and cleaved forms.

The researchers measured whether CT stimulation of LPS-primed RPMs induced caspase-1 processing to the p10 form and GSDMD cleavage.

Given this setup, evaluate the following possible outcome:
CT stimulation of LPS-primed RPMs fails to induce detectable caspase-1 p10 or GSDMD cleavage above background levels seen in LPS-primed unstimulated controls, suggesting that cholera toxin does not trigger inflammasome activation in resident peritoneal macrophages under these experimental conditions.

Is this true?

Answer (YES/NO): NO